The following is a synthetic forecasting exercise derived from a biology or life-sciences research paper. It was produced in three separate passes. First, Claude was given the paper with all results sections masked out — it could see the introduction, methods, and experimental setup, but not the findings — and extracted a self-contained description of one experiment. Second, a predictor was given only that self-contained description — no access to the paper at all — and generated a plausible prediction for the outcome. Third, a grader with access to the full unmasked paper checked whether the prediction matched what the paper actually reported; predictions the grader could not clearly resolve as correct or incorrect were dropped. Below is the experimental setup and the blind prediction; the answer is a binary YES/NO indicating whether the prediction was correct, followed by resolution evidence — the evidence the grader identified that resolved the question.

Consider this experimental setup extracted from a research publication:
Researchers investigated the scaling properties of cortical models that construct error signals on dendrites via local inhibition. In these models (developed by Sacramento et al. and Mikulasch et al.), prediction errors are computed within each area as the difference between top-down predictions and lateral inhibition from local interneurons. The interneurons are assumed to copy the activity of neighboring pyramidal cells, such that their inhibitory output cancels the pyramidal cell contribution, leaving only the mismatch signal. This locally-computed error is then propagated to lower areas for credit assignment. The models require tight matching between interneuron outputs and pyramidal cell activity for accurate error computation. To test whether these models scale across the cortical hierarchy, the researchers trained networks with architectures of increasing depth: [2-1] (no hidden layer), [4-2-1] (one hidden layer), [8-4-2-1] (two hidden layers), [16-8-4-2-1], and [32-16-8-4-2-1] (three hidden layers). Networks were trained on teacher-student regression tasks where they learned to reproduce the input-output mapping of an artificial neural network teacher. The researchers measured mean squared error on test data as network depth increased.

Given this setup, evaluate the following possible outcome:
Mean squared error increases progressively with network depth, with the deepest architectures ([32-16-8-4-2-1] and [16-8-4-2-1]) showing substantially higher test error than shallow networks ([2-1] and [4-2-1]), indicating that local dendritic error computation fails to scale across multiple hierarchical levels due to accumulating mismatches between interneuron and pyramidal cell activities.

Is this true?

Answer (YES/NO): YES